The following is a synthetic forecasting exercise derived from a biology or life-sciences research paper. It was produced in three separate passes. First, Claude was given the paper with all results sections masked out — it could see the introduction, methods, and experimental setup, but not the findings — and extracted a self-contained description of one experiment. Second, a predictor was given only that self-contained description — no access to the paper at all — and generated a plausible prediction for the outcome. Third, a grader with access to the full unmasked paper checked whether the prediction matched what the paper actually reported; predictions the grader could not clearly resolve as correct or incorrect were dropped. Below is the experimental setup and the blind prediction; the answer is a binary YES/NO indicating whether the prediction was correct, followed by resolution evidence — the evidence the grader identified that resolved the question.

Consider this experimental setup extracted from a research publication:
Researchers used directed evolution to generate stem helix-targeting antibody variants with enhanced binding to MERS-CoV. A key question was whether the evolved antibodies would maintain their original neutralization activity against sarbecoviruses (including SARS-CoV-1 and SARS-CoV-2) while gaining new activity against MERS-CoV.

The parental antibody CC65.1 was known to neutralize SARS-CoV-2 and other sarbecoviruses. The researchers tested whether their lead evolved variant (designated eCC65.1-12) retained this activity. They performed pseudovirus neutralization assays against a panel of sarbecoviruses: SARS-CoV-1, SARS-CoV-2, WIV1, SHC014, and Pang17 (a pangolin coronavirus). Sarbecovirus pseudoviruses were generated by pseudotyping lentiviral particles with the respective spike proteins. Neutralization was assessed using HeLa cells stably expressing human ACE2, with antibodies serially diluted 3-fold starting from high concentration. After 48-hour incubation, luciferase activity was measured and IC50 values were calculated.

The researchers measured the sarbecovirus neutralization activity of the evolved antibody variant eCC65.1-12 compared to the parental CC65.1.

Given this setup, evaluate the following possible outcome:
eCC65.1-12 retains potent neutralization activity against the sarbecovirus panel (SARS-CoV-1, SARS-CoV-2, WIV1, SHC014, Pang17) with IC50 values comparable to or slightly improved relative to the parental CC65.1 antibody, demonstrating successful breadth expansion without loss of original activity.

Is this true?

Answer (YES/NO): YES